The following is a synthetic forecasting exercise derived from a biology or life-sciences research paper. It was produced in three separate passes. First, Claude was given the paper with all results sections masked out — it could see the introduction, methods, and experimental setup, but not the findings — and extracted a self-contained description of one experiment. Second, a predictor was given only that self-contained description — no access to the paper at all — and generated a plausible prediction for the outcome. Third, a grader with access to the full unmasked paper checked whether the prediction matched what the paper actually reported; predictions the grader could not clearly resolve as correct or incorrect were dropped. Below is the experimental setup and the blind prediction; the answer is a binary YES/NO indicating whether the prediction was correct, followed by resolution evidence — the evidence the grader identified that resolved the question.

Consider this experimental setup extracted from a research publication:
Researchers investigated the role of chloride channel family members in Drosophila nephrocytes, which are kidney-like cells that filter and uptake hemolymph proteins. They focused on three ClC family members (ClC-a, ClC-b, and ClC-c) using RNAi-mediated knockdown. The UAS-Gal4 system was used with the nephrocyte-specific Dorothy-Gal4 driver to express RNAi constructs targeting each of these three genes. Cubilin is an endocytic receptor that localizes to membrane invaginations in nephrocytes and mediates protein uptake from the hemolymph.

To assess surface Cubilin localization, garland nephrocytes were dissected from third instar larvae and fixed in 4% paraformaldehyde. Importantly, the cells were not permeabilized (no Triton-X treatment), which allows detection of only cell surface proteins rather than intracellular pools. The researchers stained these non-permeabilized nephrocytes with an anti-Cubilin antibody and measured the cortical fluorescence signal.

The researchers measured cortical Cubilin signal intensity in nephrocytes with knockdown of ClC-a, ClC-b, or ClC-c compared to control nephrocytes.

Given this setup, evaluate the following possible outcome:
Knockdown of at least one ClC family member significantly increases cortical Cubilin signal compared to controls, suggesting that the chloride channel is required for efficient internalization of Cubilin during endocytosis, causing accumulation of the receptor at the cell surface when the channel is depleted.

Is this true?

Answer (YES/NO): NO